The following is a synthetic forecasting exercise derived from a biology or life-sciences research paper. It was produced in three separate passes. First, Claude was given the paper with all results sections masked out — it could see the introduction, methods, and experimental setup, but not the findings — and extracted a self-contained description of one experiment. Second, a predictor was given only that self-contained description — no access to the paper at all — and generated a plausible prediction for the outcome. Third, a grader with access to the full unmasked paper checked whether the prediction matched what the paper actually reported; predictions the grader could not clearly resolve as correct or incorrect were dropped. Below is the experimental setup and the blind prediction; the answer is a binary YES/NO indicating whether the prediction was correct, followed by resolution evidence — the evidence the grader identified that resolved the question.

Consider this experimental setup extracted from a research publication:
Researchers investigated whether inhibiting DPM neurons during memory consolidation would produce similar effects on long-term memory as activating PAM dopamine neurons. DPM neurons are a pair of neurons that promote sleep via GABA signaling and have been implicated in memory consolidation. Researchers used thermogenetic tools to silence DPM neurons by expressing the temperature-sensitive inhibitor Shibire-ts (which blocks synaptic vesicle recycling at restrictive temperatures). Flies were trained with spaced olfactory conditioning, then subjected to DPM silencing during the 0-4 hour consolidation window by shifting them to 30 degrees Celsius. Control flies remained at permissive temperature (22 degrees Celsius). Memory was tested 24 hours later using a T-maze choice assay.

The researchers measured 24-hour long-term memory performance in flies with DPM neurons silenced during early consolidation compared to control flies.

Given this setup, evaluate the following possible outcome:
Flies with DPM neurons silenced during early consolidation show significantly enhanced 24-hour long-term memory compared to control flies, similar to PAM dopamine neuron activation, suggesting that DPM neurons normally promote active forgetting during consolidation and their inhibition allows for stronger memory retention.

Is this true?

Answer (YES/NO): NO